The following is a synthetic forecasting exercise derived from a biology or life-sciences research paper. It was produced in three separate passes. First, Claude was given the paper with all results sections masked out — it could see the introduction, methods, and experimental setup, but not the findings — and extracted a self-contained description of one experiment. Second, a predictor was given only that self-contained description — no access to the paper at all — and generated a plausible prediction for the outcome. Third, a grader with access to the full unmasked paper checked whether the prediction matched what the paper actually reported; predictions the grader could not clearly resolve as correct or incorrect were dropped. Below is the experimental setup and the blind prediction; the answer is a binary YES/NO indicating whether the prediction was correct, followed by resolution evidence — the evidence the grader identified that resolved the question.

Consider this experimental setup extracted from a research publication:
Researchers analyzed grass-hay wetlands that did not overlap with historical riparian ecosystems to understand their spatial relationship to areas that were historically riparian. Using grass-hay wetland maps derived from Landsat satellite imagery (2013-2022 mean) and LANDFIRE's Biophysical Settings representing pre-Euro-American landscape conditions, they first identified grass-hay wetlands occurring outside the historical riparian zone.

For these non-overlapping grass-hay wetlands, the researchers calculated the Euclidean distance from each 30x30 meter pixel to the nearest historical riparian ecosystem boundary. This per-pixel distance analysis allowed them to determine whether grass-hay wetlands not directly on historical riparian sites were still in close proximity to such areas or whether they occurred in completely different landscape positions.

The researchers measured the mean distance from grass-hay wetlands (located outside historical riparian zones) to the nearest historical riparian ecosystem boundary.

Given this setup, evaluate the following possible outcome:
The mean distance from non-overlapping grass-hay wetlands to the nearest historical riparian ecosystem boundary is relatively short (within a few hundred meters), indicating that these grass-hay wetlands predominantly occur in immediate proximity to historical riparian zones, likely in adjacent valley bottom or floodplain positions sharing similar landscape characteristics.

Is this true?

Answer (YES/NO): YES